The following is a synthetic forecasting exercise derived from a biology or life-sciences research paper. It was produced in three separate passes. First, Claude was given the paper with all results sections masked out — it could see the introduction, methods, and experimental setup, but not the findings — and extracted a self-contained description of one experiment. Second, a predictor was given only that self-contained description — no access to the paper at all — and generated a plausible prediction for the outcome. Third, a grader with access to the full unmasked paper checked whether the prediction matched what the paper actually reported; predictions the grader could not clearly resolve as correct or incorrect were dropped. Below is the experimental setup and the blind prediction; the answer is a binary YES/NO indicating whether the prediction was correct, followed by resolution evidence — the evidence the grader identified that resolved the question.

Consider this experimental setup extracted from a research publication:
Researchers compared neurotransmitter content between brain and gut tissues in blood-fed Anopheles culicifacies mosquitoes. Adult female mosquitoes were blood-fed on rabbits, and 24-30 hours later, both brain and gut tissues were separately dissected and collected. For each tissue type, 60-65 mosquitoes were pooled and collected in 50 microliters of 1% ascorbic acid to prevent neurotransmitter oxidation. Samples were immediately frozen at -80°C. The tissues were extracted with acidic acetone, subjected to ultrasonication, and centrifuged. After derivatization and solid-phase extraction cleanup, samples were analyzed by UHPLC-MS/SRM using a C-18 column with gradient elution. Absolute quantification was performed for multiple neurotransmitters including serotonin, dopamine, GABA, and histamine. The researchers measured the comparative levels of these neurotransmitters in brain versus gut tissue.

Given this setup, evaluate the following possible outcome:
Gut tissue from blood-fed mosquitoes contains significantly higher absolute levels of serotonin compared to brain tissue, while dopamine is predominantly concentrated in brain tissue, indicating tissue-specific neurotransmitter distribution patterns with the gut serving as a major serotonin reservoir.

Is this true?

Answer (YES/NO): NO